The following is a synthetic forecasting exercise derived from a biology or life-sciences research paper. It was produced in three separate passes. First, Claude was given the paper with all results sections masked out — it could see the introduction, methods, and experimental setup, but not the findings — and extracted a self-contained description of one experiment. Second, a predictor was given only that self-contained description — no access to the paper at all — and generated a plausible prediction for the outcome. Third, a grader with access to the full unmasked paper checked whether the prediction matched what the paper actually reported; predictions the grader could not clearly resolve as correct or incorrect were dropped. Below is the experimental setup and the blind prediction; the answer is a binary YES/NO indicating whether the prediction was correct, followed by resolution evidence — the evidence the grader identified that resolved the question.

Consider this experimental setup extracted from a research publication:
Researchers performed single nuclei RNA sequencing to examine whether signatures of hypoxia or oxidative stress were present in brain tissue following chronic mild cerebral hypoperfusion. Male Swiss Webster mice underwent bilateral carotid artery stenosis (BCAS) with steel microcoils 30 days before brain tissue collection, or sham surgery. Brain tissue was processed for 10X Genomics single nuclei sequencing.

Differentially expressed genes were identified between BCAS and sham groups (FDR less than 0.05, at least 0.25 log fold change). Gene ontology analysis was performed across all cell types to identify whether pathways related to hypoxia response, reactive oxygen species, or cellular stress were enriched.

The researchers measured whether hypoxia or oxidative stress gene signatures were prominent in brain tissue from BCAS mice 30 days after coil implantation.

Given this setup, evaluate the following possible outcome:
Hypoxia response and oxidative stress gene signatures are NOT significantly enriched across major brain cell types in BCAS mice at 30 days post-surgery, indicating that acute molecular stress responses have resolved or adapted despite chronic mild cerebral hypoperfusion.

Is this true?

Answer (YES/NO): YES